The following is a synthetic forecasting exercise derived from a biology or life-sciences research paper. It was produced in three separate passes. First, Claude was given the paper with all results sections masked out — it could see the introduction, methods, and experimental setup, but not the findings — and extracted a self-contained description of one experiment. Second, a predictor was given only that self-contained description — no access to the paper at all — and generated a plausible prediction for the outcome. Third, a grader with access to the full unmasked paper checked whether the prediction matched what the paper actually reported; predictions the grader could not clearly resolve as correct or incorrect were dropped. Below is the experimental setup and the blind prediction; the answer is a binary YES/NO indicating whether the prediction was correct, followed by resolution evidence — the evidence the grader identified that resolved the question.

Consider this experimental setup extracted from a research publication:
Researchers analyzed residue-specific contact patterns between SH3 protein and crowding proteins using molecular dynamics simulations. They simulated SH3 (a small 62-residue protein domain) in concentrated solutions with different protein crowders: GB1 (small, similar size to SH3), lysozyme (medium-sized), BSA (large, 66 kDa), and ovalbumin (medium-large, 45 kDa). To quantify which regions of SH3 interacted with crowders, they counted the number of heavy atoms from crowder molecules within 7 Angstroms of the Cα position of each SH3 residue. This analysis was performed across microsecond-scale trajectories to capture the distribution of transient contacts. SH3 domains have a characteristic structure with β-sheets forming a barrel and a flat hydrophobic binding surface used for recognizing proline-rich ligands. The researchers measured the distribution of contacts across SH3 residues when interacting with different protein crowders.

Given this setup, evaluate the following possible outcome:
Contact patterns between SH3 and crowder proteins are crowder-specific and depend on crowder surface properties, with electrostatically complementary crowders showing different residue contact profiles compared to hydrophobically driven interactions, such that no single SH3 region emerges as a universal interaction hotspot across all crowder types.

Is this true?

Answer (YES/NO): NO